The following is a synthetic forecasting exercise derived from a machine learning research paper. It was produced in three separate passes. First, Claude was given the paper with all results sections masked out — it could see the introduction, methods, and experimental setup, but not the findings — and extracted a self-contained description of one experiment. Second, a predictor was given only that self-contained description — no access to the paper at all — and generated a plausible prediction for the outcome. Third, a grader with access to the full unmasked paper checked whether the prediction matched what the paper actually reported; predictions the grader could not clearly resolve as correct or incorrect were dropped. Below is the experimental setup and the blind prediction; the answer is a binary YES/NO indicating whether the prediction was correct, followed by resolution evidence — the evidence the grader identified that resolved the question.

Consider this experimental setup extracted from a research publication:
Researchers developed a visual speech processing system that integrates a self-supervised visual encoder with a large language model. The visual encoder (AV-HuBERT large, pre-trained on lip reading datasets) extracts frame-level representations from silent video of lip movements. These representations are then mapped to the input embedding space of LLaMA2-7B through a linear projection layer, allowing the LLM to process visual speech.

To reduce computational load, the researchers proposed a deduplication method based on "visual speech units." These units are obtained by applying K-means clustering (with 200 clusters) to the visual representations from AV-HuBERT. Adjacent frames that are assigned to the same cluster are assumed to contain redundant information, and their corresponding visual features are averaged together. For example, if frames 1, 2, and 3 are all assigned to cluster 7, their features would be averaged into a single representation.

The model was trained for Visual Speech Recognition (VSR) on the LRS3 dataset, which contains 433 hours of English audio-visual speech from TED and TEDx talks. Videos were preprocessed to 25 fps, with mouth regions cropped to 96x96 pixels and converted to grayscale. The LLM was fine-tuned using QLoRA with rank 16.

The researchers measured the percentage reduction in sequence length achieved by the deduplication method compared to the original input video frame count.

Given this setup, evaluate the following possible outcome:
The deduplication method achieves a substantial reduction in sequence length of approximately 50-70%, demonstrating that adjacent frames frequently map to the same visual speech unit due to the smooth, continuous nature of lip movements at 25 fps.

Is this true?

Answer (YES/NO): NO